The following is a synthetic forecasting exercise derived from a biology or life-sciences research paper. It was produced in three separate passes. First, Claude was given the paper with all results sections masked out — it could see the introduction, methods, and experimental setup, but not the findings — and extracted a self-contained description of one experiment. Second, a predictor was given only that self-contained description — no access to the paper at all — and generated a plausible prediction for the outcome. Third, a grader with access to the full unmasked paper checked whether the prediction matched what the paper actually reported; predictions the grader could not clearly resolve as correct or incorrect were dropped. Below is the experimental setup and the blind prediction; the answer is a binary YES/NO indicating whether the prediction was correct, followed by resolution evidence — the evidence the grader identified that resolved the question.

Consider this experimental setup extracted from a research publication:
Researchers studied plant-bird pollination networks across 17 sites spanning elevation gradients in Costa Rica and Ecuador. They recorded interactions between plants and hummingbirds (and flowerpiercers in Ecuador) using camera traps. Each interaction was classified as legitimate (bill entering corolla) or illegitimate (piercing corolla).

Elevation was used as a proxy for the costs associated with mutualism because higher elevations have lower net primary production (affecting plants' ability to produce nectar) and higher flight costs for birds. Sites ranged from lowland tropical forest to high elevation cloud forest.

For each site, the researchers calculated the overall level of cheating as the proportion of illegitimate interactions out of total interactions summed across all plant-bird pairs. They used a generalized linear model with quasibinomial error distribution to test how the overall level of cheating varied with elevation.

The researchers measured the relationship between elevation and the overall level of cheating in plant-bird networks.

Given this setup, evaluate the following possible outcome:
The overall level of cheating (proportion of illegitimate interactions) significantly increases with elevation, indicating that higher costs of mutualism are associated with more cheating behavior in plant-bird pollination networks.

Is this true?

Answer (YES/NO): NO